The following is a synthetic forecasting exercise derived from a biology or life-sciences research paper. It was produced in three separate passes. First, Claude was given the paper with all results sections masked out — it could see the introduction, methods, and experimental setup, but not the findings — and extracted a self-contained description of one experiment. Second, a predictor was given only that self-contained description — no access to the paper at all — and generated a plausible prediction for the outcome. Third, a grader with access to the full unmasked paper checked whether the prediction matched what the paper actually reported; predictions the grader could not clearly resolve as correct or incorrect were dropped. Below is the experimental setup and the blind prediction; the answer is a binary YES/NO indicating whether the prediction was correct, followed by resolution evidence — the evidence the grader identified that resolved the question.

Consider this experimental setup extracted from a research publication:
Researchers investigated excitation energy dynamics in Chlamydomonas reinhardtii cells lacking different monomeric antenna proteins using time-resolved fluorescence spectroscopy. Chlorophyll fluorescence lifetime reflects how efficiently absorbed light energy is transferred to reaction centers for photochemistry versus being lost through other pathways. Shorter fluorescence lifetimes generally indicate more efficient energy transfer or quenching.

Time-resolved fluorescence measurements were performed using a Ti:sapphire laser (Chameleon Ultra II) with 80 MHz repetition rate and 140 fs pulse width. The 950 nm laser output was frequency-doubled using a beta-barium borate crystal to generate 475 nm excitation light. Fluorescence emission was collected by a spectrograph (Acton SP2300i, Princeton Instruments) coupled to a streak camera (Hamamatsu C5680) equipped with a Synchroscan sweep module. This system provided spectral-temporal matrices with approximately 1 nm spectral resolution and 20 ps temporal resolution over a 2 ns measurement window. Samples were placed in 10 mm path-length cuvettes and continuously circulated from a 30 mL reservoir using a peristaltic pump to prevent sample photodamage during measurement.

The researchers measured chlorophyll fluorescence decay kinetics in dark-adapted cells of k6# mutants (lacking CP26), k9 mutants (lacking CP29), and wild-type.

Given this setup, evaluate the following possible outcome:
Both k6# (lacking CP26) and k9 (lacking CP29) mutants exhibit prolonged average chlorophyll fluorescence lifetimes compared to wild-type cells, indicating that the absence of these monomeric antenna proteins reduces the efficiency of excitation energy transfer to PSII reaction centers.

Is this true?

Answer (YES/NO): YES